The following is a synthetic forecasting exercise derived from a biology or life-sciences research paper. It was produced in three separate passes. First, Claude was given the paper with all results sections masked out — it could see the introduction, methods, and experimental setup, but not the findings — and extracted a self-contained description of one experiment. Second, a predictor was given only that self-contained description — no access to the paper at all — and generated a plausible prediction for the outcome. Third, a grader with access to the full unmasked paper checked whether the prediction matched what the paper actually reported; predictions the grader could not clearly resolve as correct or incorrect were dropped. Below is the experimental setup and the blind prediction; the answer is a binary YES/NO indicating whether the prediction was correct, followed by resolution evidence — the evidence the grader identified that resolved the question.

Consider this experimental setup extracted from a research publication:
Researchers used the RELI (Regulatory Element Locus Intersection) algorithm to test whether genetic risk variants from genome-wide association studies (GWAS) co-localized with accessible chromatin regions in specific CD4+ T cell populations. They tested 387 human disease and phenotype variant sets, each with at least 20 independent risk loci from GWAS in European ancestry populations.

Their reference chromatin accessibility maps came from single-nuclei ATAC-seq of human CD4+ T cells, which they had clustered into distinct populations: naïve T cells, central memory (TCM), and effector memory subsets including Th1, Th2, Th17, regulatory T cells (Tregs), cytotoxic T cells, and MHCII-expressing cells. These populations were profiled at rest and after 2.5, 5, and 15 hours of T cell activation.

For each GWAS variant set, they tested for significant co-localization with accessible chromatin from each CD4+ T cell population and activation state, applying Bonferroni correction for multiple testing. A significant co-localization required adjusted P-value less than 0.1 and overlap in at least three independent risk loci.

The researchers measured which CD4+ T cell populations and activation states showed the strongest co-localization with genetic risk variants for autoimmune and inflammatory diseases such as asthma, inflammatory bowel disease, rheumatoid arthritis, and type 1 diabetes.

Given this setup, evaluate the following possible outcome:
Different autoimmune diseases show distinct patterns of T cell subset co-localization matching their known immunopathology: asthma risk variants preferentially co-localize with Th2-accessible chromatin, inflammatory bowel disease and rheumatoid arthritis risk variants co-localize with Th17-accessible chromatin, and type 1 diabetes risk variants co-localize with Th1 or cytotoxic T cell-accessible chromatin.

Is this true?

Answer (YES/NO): NO